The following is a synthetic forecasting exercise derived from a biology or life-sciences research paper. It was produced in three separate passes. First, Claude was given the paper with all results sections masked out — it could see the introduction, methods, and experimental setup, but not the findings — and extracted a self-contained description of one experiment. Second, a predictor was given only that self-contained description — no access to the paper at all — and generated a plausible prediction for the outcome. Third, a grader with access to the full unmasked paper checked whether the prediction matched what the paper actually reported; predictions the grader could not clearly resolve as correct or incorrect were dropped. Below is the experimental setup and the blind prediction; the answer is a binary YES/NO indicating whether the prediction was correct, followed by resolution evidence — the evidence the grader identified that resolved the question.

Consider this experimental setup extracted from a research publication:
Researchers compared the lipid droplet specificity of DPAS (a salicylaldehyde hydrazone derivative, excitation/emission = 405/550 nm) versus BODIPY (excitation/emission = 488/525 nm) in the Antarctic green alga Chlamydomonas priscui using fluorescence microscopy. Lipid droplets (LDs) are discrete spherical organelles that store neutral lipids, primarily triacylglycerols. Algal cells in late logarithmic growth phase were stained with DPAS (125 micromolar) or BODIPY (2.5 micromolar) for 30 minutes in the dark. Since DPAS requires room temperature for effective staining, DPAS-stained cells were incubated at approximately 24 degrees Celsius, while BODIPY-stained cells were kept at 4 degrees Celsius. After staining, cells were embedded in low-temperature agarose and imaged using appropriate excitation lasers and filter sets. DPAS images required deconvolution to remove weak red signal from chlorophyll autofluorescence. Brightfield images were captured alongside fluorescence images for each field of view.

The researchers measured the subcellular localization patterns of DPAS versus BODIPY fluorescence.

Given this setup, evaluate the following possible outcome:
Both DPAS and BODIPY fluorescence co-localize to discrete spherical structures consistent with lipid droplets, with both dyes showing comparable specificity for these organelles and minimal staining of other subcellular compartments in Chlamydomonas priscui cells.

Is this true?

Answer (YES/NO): NO